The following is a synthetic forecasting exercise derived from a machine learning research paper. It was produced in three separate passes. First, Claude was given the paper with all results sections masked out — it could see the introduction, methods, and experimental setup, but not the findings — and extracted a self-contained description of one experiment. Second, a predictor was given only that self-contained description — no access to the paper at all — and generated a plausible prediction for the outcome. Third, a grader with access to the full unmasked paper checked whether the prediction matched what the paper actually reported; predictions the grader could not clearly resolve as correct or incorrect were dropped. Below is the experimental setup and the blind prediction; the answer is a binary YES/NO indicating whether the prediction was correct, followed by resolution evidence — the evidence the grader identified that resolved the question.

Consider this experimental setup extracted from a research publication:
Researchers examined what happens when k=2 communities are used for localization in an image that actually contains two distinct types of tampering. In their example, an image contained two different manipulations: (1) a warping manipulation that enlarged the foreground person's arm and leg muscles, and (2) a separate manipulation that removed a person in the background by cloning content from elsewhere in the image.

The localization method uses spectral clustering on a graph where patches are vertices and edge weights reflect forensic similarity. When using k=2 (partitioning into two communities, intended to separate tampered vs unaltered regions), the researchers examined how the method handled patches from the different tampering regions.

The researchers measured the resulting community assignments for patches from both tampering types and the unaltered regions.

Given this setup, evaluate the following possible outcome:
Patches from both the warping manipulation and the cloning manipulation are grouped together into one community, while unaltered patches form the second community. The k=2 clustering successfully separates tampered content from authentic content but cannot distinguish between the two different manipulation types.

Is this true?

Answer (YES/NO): NO